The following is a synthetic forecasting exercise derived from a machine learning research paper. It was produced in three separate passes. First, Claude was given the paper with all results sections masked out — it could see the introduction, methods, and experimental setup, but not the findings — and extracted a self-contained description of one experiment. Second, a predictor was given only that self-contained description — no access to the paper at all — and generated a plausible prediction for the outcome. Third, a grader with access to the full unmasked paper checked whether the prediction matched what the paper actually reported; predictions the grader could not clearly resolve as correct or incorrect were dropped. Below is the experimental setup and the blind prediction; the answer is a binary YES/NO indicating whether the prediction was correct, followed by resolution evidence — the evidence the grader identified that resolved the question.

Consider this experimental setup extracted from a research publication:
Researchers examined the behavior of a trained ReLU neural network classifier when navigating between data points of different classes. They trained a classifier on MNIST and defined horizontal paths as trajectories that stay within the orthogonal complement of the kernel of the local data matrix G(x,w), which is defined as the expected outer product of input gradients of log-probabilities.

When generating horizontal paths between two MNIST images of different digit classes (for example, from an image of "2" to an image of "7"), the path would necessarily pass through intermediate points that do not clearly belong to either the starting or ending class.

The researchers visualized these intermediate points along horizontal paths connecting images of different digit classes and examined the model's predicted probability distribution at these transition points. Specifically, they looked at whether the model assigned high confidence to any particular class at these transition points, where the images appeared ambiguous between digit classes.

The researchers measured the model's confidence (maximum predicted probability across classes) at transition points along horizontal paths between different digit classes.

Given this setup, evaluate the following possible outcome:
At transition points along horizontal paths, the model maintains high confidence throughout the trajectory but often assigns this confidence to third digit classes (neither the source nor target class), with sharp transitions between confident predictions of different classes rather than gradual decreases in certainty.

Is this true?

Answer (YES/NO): NO